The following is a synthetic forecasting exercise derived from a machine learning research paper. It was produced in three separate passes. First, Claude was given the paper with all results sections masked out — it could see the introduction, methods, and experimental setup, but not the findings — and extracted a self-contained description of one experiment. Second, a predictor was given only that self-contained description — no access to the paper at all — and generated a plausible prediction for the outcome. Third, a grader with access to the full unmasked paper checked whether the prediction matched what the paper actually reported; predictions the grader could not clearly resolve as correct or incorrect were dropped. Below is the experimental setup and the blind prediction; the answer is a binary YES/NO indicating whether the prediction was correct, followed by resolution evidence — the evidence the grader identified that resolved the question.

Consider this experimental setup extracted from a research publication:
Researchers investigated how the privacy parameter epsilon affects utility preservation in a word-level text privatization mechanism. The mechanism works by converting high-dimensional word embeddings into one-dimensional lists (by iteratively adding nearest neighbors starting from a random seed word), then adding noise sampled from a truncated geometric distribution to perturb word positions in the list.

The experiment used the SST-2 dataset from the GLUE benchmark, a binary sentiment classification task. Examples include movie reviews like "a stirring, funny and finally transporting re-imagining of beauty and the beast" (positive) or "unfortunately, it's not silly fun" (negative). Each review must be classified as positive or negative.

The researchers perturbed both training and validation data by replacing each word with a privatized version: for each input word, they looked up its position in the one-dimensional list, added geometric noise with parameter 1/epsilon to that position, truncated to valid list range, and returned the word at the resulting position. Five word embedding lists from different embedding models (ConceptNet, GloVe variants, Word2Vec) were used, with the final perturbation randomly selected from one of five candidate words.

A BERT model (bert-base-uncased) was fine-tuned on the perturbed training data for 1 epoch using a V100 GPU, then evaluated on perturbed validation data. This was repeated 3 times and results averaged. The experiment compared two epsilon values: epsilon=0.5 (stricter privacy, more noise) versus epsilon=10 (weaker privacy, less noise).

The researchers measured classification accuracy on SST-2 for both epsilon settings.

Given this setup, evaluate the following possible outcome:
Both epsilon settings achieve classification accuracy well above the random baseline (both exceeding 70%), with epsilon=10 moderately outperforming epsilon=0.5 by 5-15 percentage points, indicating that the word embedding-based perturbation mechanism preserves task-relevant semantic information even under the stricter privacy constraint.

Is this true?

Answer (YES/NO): YES